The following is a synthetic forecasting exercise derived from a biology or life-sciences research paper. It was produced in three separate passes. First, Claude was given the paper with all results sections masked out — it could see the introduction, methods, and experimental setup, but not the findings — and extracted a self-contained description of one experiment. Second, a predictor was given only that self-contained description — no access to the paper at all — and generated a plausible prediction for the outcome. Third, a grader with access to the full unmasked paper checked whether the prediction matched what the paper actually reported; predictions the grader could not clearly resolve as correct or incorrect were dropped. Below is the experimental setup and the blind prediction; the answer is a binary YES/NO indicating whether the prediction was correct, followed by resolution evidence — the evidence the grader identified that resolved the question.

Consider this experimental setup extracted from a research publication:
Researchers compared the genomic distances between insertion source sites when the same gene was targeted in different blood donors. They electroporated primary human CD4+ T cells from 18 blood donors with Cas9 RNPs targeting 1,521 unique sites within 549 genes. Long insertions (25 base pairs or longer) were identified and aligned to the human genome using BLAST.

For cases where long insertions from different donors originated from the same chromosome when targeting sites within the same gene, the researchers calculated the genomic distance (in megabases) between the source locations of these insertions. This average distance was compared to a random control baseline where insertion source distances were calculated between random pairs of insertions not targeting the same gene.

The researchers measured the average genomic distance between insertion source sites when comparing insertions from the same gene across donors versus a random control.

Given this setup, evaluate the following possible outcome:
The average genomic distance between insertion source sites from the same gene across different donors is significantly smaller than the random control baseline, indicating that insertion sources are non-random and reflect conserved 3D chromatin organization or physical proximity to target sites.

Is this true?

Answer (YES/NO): YES